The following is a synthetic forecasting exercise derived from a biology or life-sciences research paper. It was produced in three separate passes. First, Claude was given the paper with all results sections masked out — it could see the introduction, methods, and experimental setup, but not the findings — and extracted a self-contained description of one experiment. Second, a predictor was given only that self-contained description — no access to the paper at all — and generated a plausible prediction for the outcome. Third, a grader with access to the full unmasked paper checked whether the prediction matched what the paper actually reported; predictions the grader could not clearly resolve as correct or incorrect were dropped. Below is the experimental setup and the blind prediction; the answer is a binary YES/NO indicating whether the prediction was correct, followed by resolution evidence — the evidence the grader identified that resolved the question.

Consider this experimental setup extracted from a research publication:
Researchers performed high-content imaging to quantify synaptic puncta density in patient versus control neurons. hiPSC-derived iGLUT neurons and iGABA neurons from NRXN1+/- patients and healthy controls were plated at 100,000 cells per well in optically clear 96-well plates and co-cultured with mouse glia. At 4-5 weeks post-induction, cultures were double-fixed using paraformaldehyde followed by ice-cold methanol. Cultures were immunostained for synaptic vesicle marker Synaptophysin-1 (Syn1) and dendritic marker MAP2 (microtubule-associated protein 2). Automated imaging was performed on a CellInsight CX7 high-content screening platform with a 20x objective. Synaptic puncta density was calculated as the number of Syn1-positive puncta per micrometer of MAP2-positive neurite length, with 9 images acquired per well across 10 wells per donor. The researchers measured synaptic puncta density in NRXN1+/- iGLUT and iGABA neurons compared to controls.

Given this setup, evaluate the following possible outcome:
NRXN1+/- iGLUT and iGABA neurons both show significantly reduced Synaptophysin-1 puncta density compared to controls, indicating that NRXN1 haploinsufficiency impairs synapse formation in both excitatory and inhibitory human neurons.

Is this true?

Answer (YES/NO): NO